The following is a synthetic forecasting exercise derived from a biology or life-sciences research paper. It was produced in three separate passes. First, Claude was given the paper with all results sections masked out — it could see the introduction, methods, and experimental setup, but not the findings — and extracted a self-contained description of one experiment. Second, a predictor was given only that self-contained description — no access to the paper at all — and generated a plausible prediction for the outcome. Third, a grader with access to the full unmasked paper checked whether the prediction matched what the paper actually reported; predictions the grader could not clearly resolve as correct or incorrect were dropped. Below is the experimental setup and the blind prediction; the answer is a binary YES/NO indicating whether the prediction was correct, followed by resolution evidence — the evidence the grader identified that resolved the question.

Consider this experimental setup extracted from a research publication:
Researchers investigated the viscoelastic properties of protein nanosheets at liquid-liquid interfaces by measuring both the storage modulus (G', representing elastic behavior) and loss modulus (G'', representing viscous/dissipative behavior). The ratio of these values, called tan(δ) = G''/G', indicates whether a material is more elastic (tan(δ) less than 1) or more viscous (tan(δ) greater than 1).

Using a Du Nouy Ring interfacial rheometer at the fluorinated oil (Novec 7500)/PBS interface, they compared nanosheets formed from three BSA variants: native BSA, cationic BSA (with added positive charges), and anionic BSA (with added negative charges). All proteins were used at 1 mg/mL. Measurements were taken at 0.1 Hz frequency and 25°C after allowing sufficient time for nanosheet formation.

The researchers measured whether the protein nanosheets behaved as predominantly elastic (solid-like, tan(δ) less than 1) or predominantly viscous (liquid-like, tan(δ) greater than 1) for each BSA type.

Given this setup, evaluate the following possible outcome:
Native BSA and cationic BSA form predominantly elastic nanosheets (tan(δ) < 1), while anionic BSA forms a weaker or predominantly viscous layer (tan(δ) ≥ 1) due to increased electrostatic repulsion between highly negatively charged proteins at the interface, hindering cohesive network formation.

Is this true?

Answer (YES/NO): YES